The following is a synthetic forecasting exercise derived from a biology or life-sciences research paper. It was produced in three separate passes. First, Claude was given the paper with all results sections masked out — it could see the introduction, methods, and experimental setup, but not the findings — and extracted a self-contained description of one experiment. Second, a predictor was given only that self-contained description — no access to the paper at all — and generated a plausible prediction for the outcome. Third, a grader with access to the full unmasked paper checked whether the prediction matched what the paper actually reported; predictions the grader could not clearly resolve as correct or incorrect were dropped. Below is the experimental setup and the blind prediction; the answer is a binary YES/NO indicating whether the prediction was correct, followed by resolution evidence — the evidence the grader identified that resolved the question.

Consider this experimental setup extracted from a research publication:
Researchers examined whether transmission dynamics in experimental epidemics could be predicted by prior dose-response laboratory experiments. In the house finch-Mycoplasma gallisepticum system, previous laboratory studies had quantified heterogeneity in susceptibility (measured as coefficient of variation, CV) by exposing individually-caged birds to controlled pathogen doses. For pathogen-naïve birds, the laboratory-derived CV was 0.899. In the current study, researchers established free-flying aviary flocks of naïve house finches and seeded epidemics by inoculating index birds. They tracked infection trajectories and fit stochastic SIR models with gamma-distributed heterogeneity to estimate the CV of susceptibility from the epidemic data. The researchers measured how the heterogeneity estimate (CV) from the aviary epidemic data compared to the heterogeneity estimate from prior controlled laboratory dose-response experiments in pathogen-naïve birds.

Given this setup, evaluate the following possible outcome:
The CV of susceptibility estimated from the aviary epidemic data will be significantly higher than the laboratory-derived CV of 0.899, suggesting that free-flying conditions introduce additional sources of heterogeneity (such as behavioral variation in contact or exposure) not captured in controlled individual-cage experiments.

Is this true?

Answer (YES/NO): YES